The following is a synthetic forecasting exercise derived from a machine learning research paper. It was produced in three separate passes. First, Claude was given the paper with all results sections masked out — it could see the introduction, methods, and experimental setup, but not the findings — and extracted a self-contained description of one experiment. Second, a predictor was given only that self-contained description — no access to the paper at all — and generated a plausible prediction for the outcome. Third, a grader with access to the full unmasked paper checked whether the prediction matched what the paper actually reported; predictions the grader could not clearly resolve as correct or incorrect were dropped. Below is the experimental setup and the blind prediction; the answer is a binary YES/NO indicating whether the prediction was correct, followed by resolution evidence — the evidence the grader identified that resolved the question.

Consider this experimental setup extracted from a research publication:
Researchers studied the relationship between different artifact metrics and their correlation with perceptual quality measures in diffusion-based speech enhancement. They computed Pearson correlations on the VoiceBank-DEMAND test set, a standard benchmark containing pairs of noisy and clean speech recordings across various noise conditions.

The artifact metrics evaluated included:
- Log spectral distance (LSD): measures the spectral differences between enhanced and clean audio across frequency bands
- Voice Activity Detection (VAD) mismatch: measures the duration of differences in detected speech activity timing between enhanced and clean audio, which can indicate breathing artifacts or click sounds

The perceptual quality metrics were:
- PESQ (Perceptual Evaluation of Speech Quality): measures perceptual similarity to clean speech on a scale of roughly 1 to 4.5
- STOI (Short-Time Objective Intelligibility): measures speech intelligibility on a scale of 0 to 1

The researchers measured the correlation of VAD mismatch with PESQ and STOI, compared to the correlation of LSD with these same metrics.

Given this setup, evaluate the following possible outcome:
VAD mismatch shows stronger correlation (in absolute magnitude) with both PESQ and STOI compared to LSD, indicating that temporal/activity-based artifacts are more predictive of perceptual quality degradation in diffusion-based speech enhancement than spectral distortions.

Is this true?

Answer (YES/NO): NO